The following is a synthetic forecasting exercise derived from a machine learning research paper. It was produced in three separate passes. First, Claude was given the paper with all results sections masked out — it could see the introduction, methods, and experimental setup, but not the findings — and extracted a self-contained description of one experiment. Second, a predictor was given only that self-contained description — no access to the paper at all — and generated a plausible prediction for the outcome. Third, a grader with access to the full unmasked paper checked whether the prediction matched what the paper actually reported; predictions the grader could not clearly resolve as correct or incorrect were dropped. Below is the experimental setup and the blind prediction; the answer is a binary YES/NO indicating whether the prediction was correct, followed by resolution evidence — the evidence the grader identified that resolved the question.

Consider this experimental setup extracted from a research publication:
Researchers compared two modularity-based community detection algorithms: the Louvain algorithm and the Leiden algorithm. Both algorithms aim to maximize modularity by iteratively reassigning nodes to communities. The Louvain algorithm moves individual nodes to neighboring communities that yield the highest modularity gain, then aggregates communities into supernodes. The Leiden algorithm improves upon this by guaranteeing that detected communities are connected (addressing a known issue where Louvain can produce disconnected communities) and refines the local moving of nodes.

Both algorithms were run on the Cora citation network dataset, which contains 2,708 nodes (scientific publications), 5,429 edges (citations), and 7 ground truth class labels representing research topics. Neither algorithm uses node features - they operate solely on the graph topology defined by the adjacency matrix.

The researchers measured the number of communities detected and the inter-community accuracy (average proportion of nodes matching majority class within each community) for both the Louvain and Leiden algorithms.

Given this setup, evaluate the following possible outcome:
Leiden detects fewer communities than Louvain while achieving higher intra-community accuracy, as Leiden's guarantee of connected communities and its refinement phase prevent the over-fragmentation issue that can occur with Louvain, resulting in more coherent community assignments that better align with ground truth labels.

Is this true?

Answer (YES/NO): NO